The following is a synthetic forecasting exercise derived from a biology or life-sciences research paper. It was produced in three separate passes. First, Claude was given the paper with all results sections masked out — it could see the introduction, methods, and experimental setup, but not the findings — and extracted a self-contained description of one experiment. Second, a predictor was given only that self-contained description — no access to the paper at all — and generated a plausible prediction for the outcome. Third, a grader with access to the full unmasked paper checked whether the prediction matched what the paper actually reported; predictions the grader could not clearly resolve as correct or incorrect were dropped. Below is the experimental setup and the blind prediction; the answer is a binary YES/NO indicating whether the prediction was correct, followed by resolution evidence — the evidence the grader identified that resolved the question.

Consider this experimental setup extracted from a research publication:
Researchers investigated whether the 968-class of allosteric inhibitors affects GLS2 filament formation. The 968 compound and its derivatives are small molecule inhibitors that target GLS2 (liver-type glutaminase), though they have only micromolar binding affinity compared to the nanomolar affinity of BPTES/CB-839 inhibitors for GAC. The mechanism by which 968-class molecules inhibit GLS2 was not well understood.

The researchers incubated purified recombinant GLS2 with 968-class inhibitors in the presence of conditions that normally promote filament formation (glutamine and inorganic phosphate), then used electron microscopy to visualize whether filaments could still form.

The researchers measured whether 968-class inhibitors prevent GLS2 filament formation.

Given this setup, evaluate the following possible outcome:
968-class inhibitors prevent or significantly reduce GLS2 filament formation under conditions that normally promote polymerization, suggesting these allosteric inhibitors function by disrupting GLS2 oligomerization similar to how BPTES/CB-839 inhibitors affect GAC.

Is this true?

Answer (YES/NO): YES